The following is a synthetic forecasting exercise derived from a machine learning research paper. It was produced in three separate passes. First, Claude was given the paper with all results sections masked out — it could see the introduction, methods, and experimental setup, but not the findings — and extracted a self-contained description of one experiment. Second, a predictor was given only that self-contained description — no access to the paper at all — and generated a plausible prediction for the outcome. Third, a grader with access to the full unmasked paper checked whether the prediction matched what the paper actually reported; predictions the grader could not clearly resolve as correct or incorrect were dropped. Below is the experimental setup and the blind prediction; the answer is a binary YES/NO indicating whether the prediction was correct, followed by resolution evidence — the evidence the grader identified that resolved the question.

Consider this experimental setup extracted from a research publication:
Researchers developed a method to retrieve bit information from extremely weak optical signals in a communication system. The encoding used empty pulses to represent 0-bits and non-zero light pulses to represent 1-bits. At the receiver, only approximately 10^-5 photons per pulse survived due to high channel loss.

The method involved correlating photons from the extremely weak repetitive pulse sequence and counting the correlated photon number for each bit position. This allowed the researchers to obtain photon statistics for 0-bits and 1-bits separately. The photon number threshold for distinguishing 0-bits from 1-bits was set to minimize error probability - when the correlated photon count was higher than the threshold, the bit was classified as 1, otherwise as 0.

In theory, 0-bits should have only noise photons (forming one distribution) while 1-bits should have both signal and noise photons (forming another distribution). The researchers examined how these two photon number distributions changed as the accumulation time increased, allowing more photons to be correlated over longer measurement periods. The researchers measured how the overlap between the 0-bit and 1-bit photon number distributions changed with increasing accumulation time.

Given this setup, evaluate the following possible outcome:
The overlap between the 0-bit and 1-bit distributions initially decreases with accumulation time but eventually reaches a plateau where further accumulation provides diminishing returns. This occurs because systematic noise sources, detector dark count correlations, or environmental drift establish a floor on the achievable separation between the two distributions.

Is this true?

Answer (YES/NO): NO